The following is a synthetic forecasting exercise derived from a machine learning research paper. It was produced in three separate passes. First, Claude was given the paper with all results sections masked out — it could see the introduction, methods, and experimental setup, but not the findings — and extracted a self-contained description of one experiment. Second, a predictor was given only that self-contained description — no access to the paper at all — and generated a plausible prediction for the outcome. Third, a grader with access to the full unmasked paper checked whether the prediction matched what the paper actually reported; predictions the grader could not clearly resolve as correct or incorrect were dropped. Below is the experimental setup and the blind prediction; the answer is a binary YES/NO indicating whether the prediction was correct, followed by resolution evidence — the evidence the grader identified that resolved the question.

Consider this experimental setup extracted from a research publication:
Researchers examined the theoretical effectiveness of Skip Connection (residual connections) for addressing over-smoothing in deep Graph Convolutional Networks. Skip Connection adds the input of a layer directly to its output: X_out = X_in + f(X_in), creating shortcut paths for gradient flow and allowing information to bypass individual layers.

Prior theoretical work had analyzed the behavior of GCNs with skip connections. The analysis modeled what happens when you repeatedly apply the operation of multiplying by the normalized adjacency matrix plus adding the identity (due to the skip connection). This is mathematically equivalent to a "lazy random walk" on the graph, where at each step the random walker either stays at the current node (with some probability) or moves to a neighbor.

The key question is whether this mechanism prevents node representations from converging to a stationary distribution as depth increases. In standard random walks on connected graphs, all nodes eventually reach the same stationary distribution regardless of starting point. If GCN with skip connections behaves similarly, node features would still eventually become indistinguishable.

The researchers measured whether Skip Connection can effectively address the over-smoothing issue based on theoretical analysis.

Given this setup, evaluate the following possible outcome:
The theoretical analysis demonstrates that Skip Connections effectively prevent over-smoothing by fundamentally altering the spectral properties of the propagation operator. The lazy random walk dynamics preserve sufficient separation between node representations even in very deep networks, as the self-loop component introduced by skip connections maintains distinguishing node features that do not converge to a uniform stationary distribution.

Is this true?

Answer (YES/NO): NO